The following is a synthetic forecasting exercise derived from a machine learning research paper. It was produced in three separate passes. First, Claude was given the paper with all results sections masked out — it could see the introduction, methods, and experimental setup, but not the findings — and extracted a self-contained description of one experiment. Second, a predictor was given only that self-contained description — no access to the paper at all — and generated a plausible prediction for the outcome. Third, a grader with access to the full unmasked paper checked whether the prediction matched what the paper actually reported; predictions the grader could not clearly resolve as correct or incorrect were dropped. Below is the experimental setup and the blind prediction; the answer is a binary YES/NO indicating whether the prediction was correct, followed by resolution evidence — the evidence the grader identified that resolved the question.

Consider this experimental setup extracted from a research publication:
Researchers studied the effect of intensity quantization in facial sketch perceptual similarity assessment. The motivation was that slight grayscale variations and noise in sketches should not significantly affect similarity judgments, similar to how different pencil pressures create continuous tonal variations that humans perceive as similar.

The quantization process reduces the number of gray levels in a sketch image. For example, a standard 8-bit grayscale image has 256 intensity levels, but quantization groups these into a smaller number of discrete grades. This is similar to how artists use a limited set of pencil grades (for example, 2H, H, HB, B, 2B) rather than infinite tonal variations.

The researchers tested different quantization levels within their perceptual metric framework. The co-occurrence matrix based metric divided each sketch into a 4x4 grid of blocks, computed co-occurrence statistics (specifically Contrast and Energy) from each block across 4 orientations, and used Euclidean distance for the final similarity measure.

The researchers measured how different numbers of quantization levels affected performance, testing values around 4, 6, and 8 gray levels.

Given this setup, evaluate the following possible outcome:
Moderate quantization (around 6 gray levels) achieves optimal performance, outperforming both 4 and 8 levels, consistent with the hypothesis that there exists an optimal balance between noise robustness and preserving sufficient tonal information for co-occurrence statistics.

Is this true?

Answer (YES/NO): YES